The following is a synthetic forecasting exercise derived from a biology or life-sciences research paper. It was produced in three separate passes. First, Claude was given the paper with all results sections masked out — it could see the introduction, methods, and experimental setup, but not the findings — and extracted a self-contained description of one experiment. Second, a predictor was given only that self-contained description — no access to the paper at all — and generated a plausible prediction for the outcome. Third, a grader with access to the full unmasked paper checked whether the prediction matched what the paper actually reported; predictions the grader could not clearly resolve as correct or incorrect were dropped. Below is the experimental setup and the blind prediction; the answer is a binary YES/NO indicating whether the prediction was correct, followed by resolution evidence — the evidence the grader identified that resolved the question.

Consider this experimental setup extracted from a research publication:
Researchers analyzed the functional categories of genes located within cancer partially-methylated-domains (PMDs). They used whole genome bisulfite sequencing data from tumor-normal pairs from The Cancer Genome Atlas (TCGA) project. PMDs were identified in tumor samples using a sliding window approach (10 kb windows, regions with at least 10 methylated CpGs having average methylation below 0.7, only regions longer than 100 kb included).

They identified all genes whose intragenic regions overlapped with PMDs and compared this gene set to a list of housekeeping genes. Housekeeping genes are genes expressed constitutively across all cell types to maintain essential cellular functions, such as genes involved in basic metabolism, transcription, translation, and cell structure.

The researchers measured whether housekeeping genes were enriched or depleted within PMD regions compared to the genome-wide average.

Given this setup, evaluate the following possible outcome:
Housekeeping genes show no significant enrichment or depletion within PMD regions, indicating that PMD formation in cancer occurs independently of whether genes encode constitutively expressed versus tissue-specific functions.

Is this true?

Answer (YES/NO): NO